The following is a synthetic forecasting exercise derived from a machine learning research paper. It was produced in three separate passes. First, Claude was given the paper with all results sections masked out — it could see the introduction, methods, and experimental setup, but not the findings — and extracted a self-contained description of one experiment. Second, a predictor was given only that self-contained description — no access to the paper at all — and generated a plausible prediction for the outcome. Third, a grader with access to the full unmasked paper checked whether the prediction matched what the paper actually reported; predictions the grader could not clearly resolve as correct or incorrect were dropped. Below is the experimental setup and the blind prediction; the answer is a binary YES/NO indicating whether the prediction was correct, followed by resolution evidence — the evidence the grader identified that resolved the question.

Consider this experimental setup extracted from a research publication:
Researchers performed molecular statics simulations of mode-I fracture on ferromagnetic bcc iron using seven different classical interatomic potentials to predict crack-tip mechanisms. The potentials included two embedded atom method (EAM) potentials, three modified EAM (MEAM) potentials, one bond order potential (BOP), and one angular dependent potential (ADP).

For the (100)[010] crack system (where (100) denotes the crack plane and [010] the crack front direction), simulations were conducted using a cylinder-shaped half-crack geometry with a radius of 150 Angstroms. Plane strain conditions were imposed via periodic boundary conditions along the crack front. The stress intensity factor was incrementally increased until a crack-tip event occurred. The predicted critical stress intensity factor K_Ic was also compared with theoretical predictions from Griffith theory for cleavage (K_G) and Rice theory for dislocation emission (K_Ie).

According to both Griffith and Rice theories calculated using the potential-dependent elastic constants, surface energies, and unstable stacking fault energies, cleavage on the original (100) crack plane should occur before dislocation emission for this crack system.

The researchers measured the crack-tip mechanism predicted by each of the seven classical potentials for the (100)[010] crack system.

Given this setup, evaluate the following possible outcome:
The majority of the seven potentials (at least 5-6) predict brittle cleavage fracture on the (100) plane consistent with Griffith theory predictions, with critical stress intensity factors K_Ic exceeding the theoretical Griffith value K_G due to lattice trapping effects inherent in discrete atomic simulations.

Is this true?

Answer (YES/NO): NO